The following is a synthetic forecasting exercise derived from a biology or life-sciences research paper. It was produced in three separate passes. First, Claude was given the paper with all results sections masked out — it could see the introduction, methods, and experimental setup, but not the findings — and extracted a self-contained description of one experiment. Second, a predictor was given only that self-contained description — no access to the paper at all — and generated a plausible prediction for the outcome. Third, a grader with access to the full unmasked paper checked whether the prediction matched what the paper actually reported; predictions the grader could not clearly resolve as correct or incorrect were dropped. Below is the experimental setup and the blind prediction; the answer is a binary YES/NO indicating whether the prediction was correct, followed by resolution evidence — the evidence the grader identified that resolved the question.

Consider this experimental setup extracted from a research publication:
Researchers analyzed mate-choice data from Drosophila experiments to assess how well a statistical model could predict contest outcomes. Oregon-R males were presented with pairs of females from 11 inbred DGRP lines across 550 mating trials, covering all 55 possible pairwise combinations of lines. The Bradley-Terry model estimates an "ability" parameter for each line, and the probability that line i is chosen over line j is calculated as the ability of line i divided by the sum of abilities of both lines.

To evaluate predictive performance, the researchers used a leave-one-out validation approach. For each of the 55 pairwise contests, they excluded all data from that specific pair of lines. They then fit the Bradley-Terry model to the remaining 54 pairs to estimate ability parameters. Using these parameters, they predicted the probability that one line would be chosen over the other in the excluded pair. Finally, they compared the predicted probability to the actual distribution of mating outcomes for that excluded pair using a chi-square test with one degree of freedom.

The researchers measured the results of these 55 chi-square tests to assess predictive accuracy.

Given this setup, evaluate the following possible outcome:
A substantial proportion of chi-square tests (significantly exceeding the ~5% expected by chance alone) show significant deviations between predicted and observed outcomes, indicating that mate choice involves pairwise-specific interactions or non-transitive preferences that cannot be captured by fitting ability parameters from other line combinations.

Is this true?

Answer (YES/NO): NO